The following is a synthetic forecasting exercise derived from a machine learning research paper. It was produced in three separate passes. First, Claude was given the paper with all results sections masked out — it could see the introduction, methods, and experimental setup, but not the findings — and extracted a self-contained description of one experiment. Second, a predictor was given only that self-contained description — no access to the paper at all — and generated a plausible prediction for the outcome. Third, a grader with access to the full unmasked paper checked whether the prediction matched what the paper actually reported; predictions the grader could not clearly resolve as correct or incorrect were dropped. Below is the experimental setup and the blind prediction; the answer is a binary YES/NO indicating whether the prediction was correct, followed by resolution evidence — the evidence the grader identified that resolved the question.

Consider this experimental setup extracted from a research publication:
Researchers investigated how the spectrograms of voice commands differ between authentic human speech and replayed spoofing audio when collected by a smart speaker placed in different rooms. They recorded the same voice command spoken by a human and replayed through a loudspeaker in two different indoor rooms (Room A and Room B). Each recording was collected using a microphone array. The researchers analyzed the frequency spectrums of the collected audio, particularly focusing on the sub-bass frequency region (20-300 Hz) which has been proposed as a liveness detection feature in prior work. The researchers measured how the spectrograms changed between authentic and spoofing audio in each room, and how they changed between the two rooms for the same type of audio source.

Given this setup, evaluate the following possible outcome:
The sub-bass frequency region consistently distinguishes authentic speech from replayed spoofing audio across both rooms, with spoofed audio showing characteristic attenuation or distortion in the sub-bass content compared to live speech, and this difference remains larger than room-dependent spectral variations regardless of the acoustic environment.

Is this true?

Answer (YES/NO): NO